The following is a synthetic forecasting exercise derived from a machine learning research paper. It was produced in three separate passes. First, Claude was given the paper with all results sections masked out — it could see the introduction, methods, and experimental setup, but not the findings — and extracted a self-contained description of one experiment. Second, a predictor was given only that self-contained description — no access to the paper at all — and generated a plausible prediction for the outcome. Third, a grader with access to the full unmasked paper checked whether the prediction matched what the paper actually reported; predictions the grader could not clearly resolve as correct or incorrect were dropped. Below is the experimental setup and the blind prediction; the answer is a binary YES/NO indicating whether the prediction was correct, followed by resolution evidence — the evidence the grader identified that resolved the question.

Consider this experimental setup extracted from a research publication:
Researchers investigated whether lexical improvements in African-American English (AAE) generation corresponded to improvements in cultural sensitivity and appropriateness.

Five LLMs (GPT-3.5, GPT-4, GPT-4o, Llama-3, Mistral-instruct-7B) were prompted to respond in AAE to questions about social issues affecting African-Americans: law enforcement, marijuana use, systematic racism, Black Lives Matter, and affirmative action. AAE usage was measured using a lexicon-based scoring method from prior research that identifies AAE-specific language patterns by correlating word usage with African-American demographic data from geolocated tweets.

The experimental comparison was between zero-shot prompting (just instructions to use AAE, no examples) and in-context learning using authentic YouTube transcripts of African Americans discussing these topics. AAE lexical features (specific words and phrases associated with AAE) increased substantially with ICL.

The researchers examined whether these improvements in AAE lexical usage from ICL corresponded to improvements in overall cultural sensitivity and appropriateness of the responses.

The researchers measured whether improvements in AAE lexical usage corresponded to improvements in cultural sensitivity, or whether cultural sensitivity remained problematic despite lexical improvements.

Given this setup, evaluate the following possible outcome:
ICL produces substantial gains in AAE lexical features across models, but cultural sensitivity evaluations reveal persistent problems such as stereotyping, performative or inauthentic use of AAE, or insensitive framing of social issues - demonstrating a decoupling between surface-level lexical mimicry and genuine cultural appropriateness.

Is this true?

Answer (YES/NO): YES